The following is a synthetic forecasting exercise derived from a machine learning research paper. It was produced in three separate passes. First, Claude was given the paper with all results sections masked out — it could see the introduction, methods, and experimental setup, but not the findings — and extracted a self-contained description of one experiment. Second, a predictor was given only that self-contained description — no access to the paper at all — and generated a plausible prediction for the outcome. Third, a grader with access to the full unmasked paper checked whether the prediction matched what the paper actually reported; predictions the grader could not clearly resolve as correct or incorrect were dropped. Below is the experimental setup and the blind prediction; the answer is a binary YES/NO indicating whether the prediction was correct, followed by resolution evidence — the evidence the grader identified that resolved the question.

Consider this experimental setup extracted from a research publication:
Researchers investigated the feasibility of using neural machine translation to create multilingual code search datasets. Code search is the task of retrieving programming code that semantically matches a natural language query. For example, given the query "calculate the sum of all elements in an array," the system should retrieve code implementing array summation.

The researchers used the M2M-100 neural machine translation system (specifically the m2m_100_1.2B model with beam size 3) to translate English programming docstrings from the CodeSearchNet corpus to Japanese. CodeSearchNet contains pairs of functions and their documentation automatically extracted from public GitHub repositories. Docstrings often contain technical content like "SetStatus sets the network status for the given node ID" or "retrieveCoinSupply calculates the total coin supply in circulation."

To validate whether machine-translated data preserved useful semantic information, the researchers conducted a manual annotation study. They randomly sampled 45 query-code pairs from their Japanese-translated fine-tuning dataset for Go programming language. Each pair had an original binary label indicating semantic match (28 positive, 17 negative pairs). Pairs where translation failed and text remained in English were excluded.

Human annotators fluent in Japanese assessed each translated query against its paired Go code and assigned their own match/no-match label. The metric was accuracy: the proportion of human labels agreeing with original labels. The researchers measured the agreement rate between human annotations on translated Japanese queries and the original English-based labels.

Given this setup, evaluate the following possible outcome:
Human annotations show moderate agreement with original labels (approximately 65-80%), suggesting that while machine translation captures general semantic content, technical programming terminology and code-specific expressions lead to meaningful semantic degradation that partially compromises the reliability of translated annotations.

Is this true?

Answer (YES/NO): NO